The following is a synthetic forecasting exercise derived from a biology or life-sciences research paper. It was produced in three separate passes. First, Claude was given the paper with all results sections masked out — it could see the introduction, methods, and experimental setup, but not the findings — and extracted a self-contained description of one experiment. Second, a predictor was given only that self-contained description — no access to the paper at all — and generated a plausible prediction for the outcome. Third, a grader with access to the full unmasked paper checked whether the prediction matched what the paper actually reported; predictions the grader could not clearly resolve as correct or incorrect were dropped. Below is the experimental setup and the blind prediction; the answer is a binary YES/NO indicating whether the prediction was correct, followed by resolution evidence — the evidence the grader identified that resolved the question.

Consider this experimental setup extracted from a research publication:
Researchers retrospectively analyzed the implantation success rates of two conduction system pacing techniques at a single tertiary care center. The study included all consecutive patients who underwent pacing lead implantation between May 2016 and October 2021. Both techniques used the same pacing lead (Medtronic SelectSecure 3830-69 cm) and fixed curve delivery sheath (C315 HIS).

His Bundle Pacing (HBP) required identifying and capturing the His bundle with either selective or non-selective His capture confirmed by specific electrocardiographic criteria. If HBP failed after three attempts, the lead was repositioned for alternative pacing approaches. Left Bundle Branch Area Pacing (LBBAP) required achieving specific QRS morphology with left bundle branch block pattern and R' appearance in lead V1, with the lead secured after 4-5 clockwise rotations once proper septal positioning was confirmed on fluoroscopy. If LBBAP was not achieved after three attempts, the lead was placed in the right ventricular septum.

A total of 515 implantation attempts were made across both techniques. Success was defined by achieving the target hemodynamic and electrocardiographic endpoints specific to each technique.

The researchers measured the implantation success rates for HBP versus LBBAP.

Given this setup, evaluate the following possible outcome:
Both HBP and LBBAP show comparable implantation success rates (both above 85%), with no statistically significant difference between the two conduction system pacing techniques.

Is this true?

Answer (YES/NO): NO